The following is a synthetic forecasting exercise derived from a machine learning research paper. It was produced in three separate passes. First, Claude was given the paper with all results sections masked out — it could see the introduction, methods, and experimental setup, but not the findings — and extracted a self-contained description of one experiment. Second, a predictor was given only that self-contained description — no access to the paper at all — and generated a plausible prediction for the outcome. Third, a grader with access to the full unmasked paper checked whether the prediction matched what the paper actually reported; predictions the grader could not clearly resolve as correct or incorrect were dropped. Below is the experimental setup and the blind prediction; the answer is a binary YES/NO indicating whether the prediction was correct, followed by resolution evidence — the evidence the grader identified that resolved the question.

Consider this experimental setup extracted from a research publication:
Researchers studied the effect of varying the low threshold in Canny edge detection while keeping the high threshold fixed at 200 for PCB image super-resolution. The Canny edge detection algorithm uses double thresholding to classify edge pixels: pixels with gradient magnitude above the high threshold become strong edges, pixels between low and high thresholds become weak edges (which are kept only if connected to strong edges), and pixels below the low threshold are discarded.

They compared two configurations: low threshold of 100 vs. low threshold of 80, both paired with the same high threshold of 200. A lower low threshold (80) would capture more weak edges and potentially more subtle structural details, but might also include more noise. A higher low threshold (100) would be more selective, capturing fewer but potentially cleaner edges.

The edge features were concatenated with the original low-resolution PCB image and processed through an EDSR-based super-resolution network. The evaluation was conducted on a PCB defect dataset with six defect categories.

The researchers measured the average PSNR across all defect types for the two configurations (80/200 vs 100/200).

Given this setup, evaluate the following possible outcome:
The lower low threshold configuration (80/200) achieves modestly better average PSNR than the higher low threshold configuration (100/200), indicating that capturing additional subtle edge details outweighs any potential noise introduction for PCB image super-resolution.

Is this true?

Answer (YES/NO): NO